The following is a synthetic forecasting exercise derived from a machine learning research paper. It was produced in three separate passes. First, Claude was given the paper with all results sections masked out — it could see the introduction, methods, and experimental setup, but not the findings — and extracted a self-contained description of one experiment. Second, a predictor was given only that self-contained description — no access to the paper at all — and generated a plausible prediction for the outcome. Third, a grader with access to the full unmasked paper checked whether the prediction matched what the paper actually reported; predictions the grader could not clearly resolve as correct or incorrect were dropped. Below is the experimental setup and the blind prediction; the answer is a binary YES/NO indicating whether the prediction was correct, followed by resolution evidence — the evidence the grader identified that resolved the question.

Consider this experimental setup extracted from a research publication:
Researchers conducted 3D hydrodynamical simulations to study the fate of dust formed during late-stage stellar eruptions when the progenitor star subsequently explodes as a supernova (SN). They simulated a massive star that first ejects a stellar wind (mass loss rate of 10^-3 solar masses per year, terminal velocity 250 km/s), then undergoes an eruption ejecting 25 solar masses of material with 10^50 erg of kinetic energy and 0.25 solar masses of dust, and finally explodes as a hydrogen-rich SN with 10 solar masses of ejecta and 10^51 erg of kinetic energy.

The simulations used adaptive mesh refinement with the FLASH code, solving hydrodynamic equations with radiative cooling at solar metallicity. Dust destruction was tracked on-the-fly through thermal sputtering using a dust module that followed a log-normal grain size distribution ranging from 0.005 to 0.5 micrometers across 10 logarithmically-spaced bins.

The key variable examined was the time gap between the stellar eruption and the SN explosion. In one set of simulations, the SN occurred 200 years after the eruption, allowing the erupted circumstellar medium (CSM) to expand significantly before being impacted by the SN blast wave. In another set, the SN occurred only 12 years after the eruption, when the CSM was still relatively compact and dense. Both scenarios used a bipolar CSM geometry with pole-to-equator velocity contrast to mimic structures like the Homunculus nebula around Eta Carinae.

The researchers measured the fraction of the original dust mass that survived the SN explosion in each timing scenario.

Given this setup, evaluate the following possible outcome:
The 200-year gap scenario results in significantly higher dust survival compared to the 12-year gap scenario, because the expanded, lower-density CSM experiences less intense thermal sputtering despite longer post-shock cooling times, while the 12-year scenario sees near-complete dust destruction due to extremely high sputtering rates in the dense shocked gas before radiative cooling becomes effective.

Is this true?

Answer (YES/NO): NO